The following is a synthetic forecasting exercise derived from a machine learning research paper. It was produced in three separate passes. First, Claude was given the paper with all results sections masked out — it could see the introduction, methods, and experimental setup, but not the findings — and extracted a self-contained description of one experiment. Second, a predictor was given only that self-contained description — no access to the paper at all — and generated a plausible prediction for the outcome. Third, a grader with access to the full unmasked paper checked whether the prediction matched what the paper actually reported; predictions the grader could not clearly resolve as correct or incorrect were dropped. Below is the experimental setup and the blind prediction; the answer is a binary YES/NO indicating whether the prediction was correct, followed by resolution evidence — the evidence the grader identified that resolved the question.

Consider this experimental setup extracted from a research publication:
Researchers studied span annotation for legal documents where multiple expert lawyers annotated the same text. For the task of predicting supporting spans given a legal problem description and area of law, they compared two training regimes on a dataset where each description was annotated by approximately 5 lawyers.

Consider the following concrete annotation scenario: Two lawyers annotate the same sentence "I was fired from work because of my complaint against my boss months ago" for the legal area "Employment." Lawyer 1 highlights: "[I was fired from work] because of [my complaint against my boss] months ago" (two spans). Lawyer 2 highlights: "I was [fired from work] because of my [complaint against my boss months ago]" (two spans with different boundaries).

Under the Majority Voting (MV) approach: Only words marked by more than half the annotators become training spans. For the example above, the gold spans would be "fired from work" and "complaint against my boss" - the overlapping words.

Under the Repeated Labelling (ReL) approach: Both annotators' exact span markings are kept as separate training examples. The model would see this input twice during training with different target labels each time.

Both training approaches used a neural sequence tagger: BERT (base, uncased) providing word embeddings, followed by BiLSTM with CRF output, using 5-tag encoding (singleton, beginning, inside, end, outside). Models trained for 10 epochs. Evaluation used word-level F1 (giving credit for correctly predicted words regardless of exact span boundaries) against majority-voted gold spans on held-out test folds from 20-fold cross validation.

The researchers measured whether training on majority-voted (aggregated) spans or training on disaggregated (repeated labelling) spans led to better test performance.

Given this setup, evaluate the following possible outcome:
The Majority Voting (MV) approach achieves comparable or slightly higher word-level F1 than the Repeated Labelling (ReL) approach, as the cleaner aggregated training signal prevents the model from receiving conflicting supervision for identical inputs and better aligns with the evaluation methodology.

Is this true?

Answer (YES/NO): YES